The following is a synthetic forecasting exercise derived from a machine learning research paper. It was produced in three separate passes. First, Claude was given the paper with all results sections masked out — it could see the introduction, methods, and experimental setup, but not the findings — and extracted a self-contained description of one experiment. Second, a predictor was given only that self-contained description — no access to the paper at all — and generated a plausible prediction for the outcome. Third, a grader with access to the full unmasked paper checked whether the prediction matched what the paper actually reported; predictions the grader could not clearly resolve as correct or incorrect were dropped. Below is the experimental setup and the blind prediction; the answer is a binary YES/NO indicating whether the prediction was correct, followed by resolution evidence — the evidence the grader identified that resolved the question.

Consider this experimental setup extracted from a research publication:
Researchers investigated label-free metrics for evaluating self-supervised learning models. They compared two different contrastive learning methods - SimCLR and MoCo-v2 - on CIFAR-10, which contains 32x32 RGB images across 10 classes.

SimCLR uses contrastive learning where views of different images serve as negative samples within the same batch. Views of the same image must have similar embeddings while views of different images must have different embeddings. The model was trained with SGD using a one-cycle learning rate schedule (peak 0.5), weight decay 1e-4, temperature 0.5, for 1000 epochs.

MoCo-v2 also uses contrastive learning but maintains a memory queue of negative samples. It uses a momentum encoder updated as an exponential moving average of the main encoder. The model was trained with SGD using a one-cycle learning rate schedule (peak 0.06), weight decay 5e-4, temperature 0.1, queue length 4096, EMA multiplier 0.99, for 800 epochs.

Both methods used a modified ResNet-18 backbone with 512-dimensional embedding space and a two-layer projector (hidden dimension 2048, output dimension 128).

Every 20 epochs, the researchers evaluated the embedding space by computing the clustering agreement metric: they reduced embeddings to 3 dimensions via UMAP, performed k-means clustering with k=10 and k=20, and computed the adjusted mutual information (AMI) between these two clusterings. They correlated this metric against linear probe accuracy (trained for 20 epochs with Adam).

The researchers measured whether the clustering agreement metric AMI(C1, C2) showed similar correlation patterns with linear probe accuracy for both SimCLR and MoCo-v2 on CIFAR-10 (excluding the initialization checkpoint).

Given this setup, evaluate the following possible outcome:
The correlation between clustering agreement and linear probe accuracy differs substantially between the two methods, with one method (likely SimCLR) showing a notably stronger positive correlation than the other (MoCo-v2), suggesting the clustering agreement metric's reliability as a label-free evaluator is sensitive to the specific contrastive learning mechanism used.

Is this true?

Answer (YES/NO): NO